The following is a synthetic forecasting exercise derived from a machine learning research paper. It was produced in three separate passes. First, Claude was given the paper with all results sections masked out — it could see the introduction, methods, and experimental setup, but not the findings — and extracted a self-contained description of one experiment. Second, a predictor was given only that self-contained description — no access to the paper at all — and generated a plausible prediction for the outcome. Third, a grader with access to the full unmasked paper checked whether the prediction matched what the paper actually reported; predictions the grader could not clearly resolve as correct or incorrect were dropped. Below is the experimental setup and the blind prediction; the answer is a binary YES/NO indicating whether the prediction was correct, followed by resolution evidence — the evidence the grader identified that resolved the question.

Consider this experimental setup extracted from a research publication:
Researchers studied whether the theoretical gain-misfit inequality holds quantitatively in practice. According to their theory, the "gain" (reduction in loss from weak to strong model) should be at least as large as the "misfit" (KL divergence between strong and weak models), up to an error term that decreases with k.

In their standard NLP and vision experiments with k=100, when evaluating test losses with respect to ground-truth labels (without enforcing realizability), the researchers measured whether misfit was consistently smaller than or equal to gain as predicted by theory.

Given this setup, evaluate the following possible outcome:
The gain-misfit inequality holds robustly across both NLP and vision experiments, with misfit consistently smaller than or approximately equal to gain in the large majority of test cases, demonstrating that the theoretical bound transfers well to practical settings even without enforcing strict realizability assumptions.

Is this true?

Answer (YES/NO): NO